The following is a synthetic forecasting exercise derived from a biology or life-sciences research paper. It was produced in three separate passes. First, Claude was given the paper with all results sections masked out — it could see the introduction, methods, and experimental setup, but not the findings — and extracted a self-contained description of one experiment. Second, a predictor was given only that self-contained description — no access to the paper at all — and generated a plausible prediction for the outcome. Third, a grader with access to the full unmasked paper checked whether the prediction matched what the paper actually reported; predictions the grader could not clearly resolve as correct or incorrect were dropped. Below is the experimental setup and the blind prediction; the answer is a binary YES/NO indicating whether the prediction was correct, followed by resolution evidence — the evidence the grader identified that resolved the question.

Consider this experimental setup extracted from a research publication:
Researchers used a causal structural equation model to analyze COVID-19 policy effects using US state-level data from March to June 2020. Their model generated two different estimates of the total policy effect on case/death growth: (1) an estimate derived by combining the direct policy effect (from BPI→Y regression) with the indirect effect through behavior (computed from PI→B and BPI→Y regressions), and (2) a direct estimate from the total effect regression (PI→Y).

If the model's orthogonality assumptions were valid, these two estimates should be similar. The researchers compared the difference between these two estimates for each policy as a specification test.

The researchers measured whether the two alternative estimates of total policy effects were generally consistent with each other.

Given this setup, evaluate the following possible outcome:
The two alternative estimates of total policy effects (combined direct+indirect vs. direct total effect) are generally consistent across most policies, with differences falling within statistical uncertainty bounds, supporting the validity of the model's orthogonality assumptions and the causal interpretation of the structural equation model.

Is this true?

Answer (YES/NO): YES